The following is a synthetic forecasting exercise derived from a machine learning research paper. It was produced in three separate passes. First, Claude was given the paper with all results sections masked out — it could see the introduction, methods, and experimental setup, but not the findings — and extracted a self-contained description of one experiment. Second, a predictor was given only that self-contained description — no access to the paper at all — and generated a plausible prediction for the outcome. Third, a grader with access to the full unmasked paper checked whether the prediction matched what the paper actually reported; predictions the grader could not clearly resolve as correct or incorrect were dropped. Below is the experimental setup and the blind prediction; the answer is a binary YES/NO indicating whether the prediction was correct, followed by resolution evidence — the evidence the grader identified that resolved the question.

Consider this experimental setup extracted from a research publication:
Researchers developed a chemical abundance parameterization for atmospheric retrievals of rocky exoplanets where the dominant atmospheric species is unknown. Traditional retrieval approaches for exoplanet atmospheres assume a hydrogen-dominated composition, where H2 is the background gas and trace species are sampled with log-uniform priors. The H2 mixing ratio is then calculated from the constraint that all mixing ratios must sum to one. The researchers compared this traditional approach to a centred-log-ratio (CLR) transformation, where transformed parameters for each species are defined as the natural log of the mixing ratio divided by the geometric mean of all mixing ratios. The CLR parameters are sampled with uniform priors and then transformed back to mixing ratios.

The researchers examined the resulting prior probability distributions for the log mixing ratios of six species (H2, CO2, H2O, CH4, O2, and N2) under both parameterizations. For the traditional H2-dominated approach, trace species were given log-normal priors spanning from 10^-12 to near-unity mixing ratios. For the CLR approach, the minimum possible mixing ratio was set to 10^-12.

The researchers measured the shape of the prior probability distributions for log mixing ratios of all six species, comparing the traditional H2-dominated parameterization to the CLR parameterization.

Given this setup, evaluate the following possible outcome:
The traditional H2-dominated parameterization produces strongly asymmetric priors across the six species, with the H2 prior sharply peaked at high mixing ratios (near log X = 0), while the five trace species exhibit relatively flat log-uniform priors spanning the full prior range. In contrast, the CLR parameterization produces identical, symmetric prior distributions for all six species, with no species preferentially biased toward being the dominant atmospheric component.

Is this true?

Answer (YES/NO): NO